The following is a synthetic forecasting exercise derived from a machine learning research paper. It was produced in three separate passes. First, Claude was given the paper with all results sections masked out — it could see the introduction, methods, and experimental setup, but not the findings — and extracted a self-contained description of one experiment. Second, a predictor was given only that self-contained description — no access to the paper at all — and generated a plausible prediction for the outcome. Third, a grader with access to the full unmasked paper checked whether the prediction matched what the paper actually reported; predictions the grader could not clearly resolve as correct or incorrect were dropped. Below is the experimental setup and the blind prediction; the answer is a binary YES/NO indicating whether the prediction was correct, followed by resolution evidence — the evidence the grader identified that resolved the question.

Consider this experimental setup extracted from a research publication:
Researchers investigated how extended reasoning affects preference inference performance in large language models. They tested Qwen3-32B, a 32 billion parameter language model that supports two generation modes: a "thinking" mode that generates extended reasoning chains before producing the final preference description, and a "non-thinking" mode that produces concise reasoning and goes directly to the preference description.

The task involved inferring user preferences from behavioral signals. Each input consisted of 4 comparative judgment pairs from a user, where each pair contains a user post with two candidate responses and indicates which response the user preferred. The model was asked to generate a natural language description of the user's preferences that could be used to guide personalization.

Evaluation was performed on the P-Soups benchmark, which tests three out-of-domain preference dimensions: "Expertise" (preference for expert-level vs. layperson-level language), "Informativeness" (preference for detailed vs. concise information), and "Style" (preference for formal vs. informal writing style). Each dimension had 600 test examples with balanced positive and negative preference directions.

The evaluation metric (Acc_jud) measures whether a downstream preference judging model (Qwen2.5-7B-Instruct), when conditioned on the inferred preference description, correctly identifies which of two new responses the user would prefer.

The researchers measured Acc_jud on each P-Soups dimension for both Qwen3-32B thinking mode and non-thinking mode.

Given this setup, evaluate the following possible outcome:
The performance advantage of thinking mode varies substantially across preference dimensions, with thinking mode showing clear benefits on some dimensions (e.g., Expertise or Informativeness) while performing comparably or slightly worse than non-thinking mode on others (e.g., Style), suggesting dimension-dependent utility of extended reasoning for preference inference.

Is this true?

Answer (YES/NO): NO